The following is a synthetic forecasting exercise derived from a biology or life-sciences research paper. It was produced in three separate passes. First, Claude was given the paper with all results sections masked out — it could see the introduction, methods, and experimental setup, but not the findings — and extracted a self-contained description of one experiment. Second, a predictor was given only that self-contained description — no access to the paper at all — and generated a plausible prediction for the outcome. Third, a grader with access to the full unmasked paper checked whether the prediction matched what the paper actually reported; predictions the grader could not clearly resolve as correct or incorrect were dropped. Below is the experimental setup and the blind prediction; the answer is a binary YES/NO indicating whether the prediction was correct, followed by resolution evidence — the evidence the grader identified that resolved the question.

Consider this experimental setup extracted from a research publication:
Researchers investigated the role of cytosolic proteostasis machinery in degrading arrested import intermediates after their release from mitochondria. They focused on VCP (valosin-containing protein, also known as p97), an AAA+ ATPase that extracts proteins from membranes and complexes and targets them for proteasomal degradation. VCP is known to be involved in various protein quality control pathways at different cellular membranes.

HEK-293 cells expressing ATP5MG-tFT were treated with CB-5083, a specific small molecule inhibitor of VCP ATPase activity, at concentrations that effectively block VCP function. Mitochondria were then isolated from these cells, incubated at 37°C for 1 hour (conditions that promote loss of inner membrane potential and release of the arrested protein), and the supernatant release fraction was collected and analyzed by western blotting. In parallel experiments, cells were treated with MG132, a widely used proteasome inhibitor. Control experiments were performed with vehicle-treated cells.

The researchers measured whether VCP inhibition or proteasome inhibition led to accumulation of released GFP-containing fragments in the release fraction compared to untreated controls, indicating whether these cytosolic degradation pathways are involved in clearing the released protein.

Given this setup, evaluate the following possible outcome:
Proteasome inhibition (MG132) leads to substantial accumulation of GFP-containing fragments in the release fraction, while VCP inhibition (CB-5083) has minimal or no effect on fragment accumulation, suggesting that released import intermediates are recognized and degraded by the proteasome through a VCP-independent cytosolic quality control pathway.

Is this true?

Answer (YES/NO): NO